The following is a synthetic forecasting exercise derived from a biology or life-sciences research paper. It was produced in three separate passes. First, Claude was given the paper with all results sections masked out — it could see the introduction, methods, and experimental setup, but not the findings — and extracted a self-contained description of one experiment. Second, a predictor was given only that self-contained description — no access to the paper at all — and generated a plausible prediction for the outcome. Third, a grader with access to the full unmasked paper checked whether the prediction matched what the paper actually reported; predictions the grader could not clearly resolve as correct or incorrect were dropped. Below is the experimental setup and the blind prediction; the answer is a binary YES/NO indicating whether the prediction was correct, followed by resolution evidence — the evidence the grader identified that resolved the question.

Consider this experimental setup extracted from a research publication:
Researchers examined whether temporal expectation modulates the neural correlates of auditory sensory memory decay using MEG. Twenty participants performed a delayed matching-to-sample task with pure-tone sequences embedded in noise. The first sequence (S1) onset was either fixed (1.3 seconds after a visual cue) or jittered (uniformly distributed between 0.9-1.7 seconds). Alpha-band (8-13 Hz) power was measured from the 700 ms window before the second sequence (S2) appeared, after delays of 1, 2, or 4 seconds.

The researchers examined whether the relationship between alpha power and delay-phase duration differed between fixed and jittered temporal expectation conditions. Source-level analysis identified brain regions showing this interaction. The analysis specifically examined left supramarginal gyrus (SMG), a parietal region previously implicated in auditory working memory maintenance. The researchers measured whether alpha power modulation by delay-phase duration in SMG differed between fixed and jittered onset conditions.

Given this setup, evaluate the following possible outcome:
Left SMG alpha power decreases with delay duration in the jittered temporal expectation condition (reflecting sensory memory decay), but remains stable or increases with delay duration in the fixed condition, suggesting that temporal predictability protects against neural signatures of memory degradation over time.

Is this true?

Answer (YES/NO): NO